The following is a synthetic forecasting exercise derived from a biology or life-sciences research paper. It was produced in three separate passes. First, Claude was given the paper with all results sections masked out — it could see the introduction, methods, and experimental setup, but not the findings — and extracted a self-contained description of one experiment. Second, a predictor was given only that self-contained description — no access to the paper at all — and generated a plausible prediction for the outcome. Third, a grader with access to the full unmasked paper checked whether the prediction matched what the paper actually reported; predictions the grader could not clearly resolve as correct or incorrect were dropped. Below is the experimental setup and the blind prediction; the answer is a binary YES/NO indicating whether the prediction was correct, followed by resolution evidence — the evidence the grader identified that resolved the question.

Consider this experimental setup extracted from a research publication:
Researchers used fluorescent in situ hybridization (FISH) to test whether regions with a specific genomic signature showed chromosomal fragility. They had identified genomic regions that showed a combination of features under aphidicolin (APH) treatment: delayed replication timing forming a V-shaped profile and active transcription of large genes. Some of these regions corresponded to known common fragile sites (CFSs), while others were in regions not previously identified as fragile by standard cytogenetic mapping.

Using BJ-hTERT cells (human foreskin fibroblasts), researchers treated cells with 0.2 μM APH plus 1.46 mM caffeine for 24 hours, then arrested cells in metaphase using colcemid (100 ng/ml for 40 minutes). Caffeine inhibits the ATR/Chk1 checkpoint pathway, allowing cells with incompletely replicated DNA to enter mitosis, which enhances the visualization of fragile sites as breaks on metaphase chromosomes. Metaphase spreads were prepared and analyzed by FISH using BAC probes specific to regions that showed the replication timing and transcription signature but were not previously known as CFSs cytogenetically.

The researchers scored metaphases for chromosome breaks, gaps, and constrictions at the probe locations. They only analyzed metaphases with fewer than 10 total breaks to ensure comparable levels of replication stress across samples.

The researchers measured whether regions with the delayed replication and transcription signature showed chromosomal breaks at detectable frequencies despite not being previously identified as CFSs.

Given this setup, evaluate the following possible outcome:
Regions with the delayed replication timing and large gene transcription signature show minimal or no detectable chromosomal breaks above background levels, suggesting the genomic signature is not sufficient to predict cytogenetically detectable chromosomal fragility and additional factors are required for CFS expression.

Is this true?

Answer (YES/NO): NO